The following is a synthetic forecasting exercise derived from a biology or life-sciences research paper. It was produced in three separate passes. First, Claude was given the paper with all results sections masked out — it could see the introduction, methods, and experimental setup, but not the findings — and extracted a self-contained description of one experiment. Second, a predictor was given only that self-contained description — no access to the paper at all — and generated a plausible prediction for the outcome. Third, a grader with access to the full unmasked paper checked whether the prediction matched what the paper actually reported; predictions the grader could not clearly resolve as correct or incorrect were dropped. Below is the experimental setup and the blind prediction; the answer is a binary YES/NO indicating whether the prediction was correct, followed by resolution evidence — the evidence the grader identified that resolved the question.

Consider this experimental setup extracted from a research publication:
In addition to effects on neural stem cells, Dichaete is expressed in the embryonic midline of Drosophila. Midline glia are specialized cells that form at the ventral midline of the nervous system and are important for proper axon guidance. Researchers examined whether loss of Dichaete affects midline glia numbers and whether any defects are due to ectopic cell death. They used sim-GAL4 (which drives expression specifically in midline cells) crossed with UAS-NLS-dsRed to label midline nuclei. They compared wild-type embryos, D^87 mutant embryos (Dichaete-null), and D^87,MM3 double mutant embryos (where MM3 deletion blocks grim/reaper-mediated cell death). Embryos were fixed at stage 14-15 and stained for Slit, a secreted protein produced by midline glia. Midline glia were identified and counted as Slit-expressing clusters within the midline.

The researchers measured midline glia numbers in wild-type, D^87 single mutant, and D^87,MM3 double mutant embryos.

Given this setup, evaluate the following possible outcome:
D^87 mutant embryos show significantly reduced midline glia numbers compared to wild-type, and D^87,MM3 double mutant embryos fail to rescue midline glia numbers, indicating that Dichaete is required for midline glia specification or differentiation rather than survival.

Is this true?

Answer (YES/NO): NO